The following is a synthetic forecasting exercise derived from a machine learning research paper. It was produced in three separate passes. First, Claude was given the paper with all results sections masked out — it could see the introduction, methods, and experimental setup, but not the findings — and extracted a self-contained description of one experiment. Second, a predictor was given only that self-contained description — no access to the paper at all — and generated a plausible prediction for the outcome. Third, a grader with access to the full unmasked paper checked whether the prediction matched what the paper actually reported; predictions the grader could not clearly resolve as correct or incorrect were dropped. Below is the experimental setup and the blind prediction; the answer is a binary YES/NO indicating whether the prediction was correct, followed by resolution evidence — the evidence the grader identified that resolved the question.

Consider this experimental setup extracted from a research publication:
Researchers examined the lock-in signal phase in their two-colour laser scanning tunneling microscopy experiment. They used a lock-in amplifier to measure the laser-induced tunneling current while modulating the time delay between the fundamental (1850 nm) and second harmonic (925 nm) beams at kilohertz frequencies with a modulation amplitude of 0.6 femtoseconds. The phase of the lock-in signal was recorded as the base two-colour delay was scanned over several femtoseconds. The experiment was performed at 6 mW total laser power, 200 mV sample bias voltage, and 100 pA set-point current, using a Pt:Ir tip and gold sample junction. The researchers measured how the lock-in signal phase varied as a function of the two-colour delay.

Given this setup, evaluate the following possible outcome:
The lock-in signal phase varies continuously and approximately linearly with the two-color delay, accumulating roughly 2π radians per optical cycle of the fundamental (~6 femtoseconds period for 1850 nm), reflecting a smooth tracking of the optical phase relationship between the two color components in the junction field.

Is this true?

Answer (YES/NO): NO